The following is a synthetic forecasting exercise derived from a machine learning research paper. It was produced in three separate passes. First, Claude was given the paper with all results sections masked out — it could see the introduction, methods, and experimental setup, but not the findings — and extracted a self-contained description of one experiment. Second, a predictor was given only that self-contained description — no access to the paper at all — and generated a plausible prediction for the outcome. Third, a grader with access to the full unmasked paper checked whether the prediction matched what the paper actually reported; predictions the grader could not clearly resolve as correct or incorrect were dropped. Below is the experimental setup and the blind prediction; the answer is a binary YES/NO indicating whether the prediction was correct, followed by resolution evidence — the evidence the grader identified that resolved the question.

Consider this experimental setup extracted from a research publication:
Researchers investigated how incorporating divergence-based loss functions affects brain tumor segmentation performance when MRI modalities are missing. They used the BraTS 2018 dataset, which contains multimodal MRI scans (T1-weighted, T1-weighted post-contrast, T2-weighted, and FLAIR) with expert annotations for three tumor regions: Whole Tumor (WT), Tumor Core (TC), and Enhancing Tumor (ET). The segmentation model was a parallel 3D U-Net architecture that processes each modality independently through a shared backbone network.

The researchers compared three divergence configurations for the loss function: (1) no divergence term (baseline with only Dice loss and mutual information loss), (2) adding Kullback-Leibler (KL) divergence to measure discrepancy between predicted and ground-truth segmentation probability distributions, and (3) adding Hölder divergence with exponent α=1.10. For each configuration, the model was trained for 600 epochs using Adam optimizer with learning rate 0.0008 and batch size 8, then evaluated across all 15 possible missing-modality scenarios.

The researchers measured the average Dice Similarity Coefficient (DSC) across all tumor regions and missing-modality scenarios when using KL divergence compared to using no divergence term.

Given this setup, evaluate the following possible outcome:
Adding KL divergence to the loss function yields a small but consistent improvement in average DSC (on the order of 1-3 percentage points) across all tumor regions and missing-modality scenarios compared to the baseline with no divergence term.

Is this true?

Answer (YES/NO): NO